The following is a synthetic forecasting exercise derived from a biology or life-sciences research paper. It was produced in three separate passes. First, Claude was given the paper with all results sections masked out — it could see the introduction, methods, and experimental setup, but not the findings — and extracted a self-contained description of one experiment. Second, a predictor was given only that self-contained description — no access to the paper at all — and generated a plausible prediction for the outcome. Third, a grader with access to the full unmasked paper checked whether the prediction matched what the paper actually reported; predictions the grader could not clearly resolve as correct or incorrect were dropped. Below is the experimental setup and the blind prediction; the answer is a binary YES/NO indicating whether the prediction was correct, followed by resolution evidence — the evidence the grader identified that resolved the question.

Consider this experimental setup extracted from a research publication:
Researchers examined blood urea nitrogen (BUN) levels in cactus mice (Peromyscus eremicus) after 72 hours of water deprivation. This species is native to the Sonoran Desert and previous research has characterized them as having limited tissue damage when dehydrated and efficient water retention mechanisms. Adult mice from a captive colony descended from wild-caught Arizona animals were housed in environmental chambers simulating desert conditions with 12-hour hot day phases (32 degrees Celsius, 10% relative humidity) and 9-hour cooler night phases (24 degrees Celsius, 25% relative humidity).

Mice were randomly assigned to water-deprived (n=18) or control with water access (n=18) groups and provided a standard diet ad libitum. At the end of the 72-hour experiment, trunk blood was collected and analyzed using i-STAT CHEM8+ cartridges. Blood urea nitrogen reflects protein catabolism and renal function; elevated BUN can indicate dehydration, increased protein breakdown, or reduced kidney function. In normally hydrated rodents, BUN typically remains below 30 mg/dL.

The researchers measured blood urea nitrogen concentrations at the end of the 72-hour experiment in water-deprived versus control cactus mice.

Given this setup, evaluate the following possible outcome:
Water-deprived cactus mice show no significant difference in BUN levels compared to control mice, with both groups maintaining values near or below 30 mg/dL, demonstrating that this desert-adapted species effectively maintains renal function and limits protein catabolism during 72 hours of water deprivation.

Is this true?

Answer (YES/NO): NO